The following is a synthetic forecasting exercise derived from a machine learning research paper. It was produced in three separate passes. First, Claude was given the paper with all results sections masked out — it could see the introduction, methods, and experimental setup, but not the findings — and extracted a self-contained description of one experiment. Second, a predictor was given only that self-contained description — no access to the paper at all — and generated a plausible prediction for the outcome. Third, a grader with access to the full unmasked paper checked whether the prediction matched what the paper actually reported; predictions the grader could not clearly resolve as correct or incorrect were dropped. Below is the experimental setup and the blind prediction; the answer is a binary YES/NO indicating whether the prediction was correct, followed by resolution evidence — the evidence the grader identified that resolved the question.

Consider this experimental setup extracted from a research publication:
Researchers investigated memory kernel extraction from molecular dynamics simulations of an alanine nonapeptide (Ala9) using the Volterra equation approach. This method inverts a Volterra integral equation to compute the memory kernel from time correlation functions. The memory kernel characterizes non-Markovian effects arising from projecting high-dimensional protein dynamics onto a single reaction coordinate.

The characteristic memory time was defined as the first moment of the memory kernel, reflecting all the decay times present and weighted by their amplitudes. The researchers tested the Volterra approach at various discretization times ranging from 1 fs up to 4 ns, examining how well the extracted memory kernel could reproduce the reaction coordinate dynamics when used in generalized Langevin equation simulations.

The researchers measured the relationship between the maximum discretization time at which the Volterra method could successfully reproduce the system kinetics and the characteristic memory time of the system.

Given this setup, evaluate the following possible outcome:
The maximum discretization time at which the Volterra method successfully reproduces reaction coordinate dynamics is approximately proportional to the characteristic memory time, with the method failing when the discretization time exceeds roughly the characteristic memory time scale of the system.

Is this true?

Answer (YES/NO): YES